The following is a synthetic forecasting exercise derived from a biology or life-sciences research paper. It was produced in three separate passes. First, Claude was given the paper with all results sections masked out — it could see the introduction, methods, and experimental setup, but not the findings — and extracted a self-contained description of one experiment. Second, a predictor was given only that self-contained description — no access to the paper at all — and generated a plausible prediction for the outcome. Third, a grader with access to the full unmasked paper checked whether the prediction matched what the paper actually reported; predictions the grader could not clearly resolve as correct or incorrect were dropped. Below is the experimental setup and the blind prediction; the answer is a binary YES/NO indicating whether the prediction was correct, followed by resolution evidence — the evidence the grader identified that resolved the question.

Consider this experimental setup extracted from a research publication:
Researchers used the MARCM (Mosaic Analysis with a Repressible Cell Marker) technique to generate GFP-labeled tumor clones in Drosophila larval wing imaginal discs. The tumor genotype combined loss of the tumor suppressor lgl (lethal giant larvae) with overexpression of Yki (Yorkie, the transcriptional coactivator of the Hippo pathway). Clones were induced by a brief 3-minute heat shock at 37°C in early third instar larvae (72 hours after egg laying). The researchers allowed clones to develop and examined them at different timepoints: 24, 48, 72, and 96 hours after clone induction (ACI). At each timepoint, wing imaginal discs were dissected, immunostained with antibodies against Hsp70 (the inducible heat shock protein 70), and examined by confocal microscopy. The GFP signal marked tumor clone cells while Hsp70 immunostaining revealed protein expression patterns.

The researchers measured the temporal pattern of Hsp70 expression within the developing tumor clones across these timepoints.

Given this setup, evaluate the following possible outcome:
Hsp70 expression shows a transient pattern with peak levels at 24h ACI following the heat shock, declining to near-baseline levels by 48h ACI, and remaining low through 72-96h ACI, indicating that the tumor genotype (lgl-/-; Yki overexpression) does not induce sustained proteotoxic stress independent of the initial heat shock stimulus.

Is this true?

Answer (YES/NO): NO